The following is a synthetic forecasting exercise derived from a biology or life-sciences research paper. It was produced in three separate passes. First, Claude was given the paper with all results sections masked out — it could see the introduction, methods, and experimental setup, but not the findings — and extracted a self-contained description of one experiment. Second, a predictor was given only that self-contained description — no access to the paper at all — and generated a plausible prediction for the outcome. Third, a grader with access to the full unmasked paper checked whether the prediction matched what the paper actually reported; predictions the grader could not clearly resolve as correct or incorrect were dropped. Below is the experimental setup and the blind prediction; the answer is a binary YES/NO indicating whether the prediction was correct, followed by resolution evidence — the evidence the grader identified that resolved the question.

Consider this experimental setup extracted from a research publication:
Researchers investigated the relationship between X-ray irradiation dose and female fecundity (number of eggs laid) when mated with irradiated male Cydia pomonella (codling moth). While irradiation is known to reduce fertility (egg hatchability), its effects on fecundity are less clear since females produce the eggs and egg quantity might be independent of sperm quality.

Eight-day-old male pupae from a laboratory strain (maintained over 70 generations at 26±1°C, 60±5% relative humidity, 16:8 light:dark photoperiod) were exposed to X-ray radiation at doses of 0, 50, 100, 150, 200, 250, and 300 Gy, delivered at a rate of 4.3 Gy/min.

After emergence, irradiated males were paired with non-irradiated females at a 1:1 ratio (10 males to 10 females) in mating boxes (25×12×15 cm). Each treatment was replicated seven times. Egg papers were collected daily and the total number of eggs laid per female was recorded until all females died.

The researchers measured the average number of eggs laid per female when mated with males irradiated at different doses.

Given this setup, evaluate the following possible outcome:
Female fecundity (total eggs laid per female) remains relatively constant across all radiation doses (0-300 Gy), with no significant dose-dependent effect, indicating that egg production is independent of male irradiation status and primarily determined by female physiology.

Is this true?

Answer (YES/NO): YES